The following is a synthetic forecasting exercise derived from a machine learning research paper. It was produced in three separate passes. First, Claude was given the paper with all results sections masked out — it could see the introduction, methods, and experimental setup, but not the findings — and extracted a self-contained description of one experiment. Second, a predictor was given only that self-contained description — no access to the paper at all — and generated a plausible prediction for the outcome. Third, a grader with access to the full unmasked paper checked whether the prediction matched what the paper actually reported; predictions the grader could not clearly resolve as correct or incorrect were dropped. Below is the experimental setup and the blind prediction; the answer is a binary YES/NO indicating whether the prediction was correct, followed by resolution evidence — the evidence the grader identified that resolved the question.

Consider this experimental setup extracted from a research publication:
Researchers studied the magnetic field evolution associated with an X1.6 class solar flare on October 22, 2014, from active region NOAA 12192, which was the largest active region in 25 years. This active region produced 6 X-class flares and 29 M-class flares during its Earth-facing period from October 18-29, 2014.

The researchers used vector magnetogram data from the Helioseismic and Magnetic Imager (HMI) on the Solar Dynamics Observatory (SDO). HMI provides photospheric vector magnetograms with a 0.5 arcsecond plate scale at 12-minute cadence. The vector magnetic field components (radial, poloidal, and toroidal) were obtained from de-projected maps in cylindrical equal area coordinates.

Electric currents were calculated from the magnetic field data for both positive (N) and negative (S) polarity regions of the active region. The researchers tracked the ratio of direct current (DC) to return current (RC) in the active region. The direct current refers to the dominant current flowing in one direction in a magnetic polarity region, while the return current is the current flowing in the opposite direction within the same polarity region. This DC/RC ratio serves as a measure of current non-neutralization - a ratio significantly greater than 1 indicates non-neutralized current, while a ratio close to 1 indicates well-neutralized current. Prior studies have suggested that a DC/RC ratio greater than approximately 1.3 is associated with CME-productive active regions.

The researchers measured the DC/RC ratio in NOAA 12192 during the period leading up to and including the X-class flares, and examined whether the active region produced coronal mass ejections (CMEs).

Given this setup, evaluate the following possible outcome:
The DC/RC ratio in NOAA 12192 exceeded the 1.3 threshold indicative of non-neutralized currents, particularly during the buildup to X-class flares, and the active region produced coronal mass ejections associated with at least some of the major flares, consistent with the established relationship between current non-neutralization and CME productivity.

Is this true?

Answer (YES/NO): NO